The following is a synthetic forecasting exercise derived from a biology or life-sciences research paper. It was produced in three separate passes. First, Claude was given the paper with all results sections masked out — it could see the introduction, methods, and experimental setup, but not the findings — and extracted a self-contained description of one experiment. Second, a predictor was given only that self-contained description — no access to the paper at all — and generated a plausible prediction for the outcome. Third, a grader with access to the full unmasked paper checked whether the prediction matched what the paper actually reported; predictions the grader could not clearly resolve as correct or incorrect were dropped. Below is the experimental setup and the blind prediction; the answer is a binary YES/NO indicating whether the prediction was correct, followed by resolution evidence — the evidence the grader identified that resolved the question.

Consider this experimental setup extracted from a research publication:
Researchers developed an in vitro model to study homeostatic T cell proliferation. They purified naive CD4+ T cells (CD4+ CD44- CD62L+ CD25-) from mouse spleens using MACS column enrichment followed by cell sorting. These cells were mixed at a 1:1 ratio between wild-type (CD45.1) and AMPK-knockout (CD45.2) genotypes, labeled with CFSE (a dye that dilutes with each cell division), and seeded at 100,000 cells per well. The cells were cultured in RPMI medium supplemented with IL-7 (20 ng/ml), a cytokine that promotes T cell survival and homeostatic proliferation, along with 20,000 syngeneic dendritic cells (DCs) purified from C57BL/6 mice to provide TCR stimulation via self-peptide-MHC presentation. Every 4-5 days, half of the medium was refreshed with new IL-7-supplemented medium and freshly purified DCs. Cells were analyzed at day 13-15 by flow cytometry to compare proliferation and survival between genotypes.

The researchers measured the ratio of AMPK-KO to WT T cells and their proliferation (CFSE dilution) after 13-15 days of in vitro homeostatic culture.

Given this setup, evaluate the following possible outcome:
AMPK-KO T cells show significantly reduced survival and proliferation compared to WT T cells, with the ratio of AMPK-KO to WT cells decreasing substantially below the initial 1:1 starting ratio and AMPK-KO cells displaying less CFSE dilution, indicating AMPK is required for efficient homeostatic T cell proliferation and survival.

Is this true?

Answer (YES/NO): YES